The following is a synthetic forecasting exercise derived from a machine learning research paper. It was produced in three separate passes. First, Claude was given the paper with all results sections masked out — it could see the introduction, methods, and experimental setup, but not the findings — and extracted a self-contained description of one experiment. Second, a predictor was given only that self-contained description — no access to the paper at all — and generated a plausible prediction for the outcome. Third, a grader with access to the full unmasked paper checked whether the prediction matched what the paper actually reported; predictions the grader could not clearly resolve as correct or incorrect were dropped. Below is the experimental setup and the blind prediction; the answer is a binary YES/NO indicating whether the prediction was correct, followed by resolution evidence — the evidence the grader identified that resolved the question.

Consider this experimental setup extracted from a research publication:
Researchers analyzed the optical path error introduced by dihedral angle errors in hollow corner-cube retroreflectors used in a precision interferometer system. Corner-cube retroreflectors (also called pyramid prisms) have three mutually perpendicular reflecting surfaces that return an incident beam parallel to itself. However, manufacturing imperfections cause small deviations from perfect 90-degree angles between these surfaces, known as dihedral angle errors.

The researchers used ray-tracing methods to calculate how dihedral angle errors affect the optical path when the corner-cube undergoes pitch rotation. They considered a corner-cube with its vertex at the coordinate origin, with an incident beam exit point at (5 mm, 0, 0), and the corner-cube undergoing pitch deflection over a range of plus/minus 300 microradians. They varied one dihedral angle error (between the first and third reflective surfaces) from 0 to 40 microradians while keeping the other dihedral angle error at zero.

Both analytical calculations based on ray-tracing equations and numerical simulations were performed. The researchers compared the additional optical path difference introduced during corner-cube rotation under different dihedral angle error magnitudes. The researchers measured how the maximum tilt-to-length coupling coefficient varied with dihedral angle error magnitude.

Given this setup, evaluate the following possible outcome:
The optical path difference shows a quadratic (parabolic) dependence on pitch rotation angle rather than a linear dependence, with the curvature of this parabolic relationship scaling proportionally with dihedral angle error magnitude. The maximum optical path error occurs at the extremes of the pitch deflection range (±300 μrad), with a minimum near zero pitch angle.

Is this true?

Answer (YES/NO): NO